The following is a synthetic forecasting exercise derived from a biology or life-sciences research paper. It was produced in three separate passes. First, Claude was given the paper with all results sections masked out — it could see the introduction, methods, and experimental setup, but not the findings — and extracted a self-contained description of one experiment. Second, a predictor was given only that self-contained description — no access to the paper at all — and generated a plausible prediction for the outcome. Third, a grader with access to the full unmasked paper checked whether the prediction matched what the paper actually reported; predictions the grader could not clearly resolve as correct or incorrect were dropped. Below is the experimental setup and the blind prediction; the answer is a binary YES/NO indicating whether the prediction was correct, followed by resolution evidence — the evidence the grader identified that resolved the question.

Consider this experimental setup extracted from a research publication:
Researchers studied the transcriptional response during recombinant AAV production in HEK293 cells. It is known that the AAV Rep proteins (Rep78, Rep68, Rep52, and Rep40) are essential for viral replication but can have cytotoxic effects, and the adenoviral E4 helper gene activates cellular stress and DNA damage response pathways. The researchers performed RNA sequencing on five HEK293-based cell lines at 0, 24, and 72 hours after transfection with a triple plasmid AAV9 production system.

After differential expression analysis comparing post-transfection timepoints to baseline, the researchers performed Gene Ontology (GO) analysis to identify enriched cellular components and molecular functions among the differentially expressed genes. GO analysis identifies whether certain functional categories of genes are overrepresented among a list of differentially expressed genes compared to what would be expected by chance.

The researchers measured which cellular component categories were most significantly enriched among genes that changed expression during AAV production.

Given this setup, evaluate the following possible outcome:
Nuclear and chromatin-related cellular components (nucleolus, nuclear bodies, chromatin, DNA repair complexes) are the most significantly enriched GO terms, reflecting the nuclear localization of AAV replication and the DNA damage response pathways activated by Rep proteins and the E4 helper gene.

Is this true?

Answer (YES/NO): NO